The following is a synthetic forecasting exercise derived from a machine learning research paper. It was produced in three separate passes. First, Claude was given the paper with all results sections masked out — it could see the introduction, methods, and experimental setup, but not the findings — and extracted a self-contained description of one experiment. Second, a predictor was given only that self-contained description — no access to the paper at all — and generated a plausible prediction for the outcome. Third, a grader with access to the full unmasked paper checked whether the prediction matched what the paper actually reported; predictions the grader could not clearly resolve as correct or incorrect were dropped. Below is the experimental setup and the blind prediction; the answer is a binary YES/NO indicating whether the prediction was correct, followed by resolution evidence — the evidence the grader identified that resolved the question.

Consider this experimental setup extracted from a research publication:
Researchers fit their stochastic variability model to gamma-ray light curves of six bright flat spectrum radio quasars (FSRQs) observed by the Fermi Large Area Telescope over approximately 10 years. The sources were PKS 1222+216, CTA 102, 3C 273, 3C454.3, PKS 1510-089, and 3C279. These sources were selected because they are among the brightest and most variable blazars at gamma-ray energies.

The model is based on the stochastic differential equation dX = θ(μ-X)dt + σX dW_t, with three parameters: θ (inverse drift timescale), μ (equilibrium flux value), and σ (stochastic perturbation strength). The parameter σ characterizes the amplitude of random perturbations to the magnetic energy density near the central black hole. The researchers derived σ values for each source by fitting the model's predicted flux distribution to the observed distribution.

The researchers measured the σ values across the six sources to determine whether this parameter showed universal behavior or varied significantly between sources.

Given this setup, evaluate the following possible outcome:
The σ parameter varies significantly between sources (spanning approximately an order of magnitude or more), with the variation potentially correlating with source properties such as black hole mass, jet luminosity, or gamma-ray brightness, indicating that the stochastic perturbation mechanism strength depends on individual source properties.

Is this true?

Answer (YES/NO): NO